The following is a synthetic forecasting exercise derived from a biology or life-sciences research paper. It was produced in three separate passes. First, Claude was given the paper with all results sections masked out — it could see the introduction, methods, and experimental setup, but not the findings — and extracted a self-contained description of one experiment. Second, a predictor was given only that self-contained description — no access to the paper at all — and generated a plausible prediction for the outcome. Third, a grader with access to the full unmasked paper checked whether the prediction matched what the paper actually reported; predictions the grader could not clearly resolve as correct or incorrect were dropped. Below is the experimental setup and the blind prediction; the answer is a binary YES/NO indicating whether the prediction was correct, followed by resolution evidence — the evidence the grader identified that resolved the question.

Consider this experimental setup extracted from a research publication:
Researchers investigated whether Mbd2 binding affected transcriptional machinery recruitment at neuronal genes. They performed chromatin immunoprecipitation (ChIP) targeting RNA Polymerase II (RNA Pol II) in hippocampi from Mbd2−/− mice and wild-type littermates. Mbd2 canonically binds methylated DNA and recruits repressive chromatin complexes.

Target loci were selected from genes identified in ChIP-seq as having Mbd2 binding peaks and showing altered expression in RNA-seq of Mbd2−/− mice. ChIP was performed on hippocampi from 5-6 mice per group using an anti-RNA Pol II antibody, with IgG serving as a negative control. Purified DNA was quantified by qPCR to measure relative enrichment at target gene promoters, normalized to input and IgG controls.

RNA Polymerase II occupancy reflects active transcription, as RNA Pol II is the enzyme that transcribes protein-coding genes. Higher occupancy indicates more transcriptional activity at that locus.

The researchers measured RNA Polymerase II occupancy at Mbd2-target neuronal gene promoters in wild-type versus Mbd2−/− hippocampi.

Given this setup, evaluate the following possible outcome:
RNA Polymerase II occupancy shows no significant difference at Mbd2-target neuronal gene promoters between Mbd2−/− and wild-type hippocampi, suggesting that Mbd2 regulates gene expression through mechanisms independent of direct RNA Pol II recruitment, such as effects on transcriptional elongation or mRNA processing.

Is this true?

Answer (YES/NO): NO